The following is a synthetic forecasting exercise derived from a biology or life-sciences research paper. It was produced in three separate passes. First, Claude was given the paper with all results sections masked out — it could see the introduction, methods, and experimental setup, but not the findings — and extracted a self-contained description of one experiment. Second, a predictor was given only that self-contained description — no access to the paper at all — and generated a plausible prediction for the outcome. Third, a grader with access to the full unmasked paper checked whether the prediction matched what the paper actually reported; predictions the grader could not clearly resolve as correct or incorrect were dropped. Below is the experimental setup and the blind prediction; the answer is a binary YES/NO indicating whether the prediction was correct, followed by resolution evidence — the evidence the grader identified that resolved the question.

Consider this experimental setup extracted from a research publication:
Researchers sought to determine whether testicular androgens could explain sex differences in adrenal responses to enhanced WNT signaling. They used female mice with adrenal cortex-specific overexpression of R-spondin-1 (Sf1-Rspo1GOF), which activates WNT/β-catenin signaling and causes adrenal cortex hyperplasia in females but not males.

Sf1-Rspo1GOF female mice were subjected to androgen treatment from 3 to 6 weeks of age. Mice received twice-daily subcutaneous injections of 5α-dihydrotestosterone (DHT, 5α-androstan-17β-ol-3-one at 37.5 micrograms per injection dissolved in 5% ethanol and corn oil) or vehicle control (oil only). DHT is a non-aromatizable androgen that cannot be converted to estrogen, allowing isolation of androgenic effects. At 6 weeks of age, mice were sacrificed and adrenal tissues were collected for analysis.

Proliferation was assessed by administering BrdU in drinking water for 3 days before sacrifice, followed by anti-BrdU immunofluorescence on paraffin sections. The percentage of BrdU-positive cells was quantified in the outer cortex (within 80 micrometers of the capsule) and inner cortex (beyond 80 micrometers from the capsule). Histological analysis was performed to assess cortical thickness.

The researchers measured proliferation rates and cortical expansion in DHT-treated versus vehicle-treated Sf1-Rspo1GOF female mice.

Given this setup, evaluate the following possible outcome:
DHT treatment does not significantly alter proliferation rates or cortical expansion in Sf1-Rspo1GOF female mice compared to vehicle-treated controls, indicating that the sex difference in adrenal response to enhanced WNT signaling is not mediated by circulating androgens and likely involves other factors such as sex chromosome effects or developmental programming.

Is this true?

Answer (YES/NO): NO